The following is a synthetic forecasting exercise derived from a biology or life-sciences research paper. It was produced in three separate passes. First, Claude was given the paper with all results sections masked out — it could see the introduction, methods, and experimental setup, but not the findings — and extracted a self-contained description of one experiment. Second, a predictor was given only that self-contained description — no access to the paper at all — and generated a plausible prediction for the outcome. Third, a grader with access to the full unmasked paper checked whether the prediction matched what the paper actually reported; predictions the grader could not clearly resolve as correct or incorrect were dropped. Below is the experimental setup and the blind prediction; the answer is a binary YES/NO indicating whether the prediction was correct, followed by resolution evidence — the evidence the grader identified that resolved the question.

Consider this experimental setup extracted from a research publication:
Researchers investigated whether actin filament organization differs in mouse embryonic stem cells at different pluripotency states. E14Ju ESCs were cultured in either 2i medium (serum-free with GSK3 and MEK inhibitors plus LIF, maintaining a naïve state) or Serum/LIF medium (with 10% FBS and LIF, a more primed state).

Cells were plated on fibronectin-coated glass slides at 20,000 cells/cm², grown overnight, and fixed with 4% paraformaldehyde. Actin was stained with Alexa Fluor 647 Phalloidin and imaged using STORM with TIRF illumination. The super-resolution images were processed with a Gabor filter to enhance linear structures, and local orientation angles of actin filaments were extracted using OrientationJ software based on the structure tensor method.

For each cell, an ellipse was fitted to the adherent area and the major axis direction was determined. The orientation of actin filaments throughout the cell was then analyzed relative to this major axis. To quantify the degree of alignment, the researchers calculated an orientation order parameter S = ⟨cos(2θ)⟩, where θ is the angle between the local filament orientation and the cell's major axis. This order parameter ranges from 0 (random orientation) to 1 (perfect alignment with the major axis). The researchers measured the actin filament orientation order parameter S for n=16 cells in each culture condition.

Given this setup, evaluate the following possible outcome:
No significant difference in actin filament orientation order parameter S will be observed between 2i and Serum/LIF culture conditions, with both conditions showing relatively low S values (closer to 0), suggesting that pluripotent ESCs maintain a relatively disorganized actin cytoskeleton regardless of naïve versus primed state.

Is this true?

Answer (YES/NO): NO